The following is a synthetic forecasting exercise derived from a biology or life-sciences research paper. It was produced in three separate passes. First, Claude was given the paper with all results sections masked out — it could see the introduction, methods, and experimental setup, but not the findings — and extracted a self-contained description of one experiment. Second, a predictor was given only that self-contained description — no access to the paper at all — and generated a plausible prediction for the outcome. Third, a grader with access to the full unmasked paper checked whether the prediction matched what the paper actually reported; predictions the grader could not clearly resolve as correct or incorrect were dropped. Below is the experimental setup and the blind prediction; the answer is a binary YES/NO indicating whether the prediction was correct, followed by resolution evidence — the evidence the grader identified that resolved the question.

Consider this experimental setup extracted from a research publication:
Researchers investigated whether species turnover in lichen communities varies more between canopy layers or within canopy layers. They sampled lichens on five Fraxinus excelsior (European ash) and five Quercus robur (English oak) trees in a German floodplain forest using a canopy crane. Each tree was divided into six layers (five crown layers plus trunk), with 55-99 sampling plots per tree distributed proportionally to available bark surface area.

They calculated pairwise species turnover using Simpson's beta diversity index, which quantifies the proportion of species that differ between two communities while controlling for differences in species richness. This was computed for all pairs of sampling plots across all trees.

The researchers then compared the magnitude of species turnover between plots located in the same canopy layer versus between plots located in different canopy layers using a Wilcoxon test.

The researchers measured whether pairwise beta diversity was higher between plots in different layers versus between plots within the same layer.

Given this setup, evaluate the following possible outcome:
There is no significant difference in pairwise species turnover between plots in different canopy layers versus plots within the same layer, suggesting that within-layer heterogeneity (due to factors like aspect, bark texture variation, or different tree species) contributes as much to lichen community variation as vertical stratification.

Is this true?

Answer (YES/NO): NO